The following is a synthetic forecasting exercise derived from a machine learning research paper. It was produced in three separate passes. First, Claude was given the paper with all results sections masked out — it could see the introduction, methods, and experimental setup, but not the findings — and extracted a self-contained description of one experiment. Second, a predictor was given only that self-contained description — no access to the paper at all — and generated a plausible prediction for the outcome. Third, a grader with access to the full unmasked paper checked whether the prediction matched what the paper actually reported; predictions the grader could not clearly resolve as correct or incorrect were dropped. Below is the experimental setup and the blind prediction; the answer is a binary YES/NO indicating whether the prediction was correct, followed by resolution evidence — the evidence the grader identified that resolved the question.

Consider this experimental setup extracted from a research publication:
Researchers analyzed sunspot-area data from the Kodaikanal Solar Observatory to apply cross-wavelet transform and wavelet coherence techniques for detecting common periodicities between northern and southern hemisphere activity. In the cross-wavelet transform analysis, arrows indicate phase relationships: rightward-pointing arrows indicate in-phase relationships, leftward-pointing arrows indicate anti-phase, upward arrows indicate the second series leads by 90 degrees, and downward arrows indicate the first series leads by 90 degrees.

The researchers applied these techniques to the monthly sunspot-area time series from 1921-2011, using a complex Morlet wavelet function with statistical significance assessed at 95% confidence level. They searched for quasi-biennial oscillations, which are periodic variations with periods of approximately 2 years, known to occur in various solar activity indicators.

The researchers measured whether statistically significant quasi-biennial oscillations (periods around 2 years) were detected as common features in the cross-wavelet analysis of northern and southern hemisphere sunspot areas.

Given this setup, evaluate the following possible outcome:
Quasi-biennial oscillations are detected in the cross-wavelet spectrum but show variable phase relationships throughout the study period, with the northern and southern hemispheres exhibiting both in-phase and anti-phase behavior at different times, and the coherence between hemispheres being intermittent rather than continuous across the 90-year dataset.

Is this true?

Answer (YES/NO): NO